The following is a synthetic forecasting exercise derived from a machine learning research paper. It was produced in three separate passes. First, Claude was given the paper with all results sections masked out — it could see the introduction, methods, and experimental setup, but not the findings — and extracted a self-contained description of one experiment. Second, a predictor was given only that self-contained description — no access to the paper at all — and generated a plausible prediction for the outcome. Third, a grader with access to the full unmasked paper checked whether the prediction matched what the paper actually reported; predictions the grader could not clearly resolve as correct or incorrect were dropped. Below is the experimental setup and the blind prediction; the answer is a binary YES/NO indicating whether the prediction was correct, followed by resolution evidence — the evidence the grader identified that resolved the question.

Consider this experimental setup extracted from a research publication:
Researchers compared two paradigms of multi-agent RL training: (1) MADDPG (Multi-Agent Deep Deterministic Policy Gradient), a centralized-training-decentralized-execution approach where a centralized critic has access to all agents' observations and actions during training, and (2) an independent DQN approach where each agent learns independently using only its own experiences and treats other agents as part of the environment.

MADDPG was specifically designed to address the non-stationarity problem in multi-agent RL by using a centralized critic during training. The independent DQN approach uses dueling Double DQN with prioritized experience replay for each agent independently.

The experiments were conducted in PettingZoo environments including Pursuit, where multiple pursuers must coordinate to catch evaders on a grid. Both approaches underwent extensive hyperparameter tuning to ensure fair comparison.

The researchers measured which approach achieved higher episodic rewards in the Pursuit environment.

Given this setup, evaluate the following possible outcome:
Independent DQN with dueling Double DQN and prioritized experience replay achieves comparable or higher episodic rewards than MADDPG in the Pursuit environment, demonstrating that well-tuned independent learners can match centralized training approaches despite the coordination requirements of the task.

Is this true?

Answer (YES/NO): YES